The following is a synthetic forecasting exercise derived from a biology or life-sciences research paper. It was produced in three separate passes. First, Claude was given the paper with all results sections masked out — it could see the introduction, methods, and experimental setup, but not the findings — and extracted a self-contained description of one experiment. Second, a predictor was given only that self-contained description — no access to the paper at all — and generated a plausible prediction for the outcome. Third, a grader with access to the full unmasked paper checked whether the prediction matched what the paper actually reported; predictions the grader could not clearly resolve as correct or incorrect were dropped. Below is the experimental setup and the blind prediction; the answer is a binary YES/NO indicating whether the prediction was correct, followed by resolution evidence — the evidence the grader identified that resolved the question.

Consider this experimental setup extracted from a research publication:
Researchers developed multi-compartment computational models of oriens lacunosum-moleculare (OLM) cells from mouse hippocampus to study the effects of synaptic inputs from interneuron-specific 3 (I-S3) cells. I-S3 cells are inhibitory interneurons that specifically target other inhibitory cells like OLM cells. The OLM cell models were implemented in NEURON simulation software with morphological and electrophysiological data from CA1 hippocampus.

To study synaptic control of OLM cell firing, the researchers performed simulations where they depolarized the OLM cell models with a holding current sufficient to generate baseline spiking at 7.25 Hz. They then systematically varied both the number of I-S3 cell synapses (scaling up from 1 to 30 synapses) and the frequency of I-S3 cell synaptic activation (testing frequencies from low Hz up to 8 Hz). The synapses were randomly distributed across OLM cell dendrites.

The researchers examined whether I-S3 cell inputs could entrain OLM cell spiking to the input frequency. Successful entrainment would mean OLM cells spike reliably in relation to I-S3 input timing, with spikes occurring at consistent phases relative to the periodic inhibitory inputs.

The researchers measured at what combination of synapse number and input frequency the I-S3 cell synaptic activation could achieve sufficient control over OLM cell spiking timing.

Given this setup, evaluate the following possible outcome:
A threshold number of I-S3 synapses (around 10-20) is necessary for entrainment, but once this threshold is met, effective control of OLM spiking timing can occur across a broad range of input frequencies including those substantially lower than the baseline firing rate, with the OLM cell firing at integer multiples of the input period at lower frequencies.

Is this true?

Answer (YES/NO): NO